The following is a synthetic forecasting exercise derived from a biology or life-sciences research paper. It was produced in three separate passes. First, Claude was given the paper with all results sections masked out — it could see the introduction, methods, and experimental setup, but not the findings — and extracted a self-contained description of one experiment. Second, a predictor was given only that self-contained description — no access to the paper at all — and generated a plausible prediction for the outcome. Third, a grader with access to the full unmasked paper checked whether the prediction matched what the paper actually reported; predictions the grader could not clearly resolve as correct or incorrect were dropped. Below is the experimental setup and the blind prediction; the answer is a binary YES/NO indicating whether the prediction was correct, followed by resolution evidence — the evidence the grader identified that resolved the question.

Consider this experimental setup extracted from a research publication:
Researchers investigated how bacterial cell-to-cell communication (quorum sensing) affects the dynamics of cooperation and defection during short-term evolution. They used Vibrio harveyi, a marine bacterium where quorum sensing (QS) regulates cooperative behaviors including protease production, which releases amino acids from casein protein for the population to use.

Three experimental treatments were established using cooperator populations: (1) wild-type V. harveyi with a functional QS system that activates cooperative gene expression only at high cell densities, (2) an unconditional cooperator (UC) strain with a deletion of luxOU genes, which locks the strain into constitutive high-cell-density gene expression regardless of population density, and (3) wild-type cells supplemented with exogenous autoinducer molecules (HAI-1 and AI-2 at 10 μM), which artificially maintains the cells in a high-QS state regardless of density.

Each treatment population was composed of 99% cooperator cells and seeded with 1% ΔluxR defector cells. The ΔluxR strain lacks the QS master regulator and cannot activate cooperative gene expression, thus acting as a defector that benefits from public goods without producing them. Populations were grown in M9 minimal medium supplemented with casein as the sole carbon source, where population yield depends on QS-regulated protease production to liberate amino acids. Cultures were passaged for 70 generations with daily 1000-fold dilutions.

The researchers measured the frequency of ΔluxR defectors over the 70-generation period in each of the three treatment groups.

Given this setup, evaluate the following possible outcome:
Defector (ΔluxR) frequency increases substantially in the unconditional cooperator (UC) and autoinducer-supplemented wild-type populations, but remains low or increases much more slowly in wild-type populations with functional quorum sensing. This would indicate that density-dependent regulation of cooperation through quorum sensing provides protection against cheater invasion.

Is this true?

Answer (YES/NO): YES